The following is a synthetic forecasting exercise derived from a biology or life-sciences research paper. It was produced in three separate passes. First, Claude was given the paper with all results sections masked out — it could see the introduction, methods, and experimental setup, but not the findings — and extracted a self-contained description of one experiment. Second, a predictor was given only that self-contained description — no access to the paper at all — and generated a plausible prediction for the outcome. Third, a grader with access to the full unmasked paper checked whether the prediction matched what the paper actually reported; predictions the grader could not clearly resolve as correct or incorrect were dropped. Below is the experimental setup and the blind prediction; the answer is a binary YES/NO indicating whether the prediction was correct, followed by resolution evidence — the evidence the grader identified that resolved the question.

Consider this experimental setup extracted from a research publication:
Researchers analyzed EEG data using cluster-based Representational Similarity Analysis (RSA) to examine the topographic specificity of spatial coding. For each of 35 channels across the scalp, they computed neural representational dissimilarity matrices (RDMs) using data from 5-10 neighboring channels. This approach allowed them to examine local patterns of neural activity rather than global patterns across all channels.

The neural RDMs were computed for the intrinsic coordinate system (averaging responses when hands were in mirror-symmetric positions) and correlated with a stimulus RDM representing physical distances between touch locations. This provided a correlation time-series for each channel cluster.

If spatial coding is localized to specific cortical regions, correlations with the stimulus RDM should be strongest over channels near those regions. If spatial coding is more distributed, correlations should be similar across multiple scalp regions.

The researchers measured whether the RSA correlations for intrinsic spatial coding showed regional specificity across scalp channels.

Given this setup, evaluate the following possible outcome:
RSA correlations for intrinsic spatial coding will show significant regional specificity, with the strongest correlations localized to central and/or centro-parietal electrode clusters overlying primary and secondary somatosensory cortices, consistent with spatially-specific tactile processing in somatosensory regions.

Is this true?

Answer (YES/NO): NO